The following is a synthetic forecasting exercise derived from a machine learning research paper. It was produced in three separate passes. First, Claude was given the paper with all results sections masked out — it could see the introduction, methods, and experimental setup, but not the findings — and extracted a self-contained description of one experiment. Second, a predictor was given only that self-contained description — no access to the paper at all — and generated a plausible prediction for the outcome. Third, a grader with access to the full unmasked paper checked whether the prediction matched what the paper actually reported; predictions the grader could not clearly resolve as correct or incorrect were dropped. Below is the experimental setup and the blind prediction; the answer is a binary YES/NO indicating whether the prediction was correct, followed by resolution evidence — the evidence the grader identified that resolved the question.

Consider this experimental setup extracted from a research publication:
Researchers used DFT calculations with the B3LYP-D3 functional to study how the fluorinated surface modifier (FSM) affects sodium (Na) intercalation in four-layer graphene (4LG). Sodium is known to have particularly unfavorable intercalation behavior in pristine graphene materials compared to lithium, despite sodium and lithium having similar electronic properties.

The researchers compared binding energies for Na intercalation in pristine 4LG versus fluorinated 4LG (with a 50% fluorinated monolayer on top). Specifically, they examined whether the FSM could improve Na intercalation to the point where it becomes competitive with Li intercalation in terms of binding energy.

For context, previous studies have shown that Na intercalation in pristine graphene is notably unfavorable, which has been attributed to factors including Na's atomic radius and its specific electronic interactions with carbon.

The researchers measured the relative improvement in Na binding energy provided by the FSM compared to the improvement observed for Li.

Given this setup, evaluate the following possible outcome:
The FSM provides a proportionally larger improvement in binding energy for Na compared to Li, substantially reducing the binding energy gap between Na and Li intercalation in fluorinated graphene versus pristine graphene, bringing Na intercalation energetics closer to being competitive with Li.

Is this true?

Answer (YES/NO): YES